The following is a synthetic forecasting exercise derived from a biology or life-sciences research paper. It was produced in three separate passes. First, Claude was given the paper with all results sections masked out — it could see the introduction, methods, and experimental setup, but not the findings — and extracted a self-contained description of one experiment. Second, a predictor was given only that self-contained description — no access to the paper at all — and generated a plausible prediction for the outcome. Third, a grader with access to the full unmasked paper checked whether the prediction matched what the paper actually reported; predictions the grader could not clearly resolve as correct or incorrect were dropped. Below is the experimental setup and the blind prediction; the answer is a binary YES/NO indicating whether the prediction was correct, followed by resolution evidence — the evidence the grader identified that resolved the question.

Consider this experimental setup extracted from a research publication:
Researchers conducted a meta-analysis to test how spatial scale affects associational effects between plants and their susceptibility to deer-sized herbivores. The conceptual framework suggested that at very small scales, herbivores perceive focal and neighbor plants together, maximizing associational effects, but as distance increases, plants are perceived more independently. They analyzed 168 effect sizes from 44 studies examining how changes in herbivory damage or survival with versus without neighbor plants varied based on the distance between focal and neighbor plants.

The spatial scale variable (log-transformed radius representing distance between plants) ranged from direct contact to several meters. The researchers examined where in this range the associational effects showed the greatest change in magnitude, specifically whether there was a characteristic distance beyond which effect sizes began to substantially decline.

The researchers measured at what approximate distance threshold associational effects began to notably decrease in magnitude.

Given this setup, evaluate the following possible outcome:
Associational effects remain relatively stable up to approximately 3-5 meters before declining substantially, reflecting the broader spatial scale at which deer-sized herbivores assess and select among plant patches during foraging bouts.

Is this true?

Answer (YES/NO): NO